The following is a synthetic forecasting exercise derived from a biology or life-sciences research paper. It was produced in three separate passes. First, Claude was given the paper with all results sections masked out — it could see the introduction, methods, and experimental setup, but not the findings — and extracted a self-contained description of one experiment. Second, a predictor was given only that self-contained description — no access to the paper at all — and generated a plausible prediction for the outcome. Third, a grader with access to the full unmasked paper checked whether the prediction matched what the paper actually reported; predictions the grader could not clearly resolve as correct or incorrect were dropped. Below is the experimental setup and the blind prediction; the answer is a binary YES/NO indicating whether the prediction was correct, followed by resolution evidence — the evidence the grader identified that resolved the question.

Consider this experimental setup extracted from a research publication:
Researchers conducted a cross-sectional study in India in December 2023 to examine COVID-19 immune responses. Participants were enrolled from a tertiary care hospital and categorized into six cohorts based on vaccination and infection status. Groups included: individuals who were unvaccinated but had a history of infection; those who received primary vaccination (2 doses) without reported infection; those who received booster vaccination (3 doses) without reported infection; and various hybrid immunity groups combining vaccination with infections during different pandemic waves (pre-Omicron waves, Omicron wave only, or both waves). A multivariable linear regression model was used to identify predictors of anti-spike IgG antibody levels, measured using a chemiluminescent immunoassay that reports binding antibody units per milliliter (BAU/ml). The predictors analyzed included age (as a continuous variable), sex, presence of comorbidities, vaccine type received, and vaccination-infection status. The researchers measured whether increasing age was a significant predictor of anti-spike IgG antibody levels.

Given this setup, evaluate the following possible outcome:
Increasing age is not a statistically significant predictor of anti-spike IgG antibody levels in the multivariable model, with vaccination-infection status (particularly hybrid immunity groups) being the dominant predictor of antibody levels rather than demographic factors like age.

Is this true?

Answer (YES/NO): NO